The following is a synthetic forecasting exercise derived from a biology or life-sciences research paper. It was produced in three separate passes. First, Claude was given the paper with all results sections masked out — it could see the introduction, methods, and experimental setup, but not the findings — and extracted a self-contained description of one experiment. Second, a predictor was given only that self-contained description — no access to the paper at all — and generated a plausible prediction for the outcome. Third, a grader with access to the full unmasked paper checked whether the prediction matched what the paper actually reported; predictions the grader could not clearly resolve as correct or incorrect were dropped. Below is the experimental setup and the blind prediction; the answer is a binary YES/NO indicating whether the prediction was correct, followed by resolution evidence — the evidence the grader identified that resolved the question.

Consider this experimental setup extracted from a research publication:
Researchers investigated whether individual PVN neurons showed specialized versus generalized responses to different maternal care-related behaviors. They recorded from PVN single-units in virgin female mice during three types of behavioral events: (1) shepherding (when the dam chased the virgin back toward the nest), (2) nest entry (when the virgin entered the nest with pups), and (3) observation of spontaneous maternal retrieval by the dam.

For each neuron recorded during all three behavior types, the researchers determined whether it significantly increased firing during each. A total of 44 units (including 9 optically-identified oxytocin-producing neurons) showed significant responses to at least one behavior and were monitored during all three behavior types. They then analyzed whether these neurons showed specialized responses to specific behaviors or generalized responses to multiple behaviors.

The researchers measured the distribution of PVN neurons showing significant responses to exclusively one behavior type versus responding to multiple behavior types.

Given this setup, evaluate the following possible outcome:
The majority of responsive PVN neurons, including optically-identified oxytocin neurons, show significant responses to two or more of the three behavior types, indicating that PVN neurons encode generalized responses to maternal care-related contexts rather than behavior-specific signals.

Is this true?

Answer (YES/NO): NO